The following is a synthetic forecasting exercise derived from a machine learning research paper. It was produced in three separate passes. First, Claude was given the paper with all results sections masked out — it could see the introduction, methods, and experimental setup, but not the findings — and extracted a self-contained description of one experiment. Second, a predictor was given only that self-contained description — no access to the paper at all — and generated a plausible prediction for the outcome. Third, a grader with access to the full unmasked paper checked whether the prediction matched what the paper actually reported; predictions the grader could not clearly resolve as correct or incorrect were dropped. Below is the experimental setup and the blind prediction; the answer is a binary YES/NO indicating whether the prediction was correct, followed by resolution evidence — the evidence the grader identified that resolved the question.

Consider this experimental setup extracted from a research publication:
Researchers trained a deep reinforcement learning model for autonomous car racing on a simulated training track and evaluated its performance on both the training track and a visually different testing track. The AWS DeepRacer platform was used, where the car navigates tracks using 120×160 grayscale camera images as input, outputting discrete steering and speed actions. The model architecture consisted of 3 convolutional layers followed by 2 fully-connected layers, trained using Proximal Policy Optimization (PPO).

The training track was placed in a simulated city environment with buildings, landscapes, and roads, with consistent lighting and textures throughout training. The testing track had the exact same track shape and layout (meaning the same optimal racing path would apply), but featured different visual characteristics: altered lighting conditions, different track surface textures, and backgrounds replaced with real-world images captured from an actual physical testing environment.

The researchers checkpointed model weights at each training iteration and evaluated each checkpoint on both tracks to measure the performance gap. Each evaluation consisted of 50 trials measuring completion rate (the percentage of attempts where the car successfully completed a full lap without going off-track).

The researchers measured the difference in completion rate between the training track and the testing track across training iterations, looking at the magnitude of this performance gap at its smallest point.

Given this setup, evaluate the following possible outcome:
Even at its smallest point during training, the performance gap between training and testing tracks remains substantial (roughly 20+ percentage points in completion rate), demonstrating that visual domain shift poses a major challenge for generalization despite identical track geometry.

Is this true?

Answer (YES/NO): YES